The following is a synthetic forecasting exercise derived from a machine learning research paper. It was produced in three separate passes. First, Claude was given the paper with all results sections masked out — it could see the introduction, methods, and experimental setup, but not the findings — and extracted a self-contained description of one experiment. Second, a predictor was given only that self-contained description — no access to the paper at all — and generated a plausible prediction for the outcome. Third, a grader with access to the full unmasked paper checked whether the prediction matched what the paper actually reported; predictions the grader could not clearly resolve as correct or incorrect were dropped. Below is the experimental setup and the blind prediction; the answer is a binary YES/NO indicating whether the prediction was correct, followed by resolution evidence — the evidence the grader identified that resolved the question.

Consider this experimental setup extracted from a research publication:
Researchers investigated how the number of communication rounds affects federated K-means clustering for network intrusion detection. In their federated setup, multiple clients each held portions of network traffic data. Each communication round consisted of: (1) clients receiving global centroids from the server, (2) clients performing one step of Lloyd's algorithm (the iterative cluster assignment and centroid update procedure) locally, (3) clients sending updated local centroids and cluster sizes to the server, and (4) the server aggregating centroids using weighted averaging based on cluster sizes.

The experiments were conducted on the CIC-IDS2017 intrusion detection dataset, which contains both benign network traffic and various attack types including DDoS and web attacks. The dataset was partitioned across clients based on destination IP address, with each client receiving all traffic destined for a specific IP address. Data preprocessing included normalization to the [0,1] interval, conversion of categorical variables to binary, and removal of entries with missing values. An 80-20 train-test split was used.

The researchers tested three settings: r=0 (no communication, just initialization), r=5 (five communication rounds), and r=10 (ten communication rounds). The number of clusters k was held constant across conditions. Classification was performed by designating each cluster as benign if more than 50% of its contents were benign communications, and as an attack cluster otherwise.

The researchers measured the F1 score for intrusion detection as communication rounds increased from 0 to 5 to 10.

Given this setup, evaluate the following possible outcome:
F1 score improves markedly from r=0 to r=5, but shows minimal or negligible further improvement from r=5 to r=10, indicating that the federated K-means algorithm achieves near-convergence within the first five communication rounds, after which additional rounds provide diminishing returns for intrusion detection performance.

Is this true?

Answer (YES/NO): NO